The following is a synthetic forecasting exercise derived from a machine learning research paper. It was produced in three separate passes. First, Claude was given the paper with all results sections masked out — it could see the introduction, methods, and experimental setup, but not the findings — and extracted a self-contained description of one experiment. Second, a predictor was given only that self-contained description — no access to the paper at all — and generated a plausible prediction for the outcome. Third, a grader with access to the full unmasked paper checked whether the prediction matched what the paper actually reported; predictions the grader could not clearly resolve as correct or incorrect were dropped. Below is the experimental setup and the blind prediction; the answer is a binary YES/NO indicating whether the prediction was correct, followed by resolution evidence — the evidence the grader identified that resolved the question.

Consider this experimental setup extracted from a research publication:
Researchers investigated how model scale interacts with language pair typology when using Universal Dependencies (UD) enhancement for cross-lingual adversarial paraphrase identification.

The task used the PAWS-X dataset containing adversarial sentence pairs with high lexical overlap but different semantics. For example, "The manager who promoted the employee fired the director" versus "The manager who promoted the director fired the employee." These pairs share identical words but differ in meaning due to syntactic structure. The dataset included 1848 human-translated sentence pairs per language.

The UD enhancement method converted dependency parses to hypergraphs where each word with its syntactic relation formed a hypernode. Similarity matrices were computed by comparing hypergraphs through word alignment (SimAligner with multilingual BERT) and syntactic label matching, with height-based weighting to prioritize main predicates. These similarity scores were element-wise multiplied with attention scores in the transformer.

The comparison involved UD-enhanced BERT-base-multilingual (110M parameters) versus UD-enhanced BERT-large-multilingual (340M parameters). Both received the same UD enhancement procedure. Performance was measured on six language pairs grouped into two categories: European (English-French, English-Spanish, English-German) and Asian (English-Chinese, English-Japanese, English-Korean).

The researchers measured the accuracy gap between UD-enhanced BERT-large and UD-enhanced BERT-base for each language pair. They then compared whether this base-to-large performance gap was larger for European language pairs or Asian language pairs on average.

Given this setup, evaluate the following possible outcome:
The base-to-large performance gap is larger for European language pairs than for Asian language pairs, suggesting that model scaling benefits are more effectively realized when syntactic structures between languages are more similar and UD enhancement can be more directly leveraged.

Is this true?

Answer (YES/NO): YES